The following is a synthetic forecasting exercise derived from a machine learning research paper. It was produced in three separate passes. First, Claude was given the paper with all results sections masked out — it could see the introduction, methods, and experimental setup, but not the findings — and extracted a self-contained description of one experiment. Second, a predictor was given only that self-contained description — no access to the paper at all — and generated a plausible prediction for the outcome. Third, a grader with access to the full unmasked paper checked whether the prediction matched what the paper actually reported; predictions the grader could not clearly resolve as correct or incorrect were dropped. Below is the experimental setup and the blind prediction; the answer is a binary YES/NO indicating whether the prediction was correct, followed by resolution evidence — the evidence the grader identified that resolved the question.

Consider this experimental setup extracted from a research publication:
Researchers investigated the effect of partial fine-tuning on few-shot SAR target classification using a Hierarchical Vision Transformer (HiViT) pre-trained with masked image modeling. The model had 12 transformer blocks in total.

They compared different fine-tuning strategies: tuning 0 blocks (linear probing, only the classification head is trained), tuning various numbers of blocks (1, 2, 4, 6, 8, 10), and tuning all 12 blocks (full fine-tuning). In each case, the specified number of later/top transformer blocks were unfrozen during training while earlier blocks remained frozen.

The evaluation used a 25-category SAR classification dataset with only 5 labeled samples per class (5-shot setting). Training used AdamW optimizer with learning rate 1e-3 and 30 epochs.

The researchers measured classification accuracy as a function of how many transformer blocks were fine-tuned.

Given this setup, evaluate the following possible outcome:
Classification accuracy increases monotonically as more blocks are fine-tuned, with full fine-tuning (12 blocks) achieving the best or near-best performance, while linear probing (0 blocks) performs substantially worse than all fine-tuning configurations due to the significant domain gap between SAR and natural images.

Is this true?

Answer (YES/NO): NO